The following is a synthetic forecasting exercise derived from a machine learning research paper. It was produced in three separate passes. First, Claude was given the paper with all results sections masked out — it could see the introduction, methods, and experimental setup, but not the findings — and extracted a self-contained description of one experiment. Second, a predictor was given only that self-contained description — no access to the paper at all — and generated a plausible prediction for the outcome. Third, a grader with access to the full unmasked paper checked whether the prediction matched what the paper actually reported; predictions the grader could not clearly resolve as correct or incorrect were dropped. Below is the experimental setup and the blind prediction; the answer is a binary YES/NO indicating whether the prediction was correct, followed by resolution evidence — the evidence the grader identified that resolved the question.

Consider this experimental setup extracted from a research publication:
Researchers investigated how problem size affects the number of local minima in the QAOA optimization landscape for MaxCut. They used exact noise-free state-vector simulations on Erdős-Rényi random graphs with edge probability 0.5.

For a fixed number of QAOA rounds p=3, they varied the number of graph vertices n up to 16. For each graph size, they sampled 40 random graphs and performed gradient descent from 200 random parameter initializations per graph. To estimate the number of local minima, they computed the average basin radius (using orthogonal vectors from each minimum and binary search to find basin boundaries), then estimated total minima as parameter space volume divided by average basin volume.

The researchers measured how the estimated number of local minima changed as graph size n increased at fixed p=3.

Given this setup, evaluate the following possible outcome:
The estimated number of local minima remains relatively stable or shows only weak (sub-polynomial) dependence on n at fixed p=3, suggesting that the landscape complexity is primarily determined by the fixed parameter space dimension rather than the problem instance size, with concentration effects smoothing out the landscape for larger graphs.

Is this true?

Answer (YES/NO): NO